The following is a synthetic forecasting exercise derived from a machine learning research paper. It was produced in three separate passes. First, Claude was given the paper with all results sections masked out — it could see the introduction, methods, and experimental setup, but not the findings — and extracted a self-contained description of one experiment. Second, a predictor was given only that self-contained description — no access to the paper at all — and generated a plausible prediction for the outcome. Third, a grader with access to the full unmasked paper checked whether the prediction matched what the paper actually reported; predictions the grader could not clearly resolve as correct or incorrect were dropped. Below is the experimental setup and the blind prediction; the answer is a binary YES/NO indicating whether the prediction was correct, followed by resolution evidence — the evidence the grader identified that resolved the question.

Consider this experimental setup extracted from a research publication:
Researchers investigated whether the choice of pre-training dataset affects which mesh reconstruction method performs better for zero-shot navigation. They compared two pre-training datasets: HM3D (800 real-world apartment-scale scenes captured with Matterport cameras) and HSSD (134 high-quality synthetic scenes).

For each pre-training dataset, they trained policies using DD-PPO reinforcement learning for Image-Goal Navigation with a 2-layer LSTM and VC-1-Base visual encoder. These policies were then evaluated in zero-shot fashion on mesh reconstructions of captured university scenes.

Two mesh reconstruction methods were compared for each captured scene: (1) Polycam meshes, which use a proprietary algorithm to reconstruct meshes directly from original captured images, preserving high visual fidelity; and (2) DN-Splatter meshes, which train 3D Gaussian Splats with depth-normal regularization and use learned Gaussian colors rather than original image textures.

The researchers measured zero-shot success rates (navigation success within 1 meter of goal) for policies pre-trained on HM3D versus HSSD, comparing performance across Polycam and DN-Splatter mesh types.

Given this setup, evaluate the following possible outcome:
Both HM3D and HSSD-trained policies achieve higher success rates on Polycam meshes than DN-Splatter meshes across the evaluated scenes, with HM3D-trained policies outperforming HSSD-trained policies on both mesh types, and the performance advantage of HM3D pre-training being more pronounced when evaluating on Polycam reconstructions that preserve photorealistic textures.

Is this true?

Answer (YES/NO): NO